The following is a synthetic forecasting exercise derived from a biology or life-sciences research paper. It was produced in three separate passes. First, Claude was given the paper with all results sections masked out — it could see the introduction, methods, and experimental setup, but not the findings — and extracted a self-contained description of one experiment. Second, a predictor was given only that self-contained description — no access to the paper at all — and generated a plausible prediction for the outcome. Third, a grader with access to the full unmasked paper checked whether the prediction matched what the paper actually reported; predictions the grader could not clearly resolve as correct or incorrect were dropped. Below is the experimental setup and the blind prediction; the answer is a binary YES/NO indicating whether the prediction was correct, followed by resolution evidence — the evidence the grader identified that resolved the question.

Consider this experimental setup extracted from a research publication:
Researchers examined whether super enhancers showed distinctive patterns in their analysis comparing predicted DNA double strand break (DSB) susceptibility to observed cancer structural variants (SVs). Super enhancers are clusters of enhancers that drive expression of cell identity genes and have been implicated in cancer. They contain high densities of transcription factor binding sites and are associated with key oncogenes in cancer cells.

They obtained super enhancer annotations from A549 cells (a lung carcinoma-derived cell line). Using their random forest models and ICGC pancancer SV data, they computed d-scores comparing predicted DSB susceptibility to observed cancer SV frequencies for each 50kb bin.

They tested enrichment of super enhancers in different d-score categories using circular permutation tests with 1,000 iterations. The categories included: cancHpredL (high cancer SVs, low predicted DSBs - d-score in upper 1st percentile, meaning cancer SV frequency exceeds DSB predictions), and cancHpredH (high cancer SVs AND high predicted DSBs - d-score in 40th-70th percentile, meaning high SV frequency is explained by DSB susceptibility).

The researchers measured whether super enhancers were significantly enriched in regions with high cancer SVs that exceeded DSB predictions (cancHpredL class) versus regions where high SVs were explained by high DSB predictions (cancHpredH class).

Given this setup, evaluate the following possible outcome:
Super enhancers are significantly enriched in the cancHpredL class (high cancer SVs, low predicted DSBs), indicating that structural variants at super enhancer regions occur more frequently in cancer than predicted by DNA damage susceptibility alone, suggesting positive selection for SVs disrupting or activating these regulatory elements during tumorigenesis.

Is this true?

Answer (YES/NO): NO